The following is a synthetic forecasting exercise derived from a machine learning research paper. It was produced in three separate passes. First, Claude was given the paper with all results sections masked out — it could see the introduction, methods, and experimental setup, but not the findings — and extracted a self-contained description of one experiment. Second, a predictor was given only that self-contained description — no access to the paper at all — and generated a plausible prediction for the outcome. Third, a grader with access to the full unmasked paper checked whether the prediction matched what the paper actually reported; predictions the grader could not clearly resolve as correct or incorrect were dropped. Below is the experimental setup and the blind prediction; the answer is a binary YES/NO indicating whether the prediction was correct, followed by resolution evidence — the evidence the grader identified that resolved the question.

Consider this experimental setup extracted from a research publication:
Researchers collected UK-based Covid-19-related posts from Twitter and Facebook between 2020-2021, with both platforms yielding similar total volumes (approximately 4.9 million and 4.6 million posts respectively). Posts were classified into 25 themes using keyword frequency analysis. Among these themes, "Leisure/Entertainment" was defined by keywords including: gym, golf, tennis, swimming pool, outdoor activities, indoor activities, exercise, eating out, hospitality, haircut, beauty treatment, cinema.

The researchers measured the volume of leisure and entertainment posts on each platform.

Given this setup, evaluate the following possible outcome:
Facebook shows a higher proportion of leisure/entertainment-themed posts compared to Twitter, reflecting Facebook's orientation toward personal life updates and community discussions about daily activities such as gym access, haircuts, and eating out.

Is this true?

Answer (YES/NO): YES